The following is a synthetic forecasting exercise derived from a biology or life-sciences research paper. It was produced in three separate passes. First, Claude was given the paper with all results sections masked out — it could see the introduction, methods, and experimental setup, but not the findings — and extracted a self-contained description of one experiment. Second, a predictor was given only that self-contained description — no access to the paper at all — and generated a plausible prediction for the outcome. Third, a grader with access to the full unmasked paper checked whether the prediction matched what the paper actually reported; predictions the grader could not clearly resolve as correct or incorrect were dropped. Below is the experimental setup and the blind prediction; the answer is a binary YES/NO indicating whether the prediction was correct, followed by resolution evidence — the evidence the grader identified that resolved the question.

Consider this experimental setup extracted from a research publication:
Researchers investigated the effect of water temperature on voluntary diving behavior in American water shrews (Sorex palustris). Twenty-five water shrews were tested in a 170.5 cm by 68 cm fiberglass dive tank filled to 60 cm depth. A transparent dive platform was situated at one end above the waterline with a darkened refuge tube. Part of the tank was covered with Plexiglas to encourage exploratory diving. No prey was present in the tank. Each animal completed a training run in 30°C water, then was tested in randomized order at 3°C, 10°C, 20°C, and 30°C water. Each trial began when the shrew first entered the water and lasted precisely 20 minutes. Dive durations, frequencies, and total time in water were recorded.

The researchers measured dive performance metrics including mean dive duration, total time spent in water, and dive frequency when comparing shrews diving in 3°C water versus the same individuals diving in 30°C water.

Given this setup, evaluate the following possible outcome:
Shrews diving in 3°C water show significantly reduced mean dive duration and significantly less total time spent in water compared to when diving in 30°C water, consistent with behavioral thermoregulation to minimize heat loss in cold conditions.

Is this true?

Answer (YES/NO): YES